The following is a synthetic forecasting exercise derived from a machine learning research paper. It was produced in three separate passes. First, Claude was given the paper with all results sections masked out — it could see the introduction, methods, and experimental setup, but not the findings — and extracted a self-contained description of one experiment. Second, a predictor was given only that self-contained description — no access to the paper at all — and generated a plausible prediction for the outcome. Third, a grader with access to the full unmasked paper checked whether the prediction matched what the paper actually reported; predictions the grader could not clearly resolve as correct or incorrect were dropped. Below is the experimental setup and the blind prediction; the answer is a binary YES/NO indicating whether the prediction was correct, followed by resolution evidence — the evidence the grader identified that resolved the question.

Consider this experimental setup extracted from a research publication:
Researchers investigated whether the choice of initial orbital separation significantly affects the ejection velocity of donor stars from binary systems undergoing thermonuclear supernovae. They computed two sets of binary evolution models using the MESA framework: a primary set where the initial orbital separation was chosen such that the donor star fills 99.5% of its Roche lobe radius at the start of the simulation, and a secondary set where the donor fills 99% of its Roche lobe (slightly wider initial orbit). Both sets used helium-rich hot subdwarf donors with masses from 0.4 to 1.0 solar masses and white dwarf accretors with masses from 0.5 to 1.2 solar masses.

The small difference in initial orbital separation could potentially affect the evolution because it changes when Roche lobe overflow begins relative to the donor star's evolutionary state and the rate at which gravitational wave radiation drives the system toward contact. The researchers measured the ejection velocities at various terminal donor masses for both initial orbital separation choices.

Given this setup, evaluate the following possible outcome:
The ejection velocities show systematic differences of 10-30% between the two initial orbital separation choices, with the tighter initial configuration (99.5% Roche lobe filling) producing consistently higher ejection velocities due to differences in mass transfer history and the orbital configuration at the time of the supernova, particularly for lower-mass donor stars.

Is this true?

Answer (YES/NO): NO